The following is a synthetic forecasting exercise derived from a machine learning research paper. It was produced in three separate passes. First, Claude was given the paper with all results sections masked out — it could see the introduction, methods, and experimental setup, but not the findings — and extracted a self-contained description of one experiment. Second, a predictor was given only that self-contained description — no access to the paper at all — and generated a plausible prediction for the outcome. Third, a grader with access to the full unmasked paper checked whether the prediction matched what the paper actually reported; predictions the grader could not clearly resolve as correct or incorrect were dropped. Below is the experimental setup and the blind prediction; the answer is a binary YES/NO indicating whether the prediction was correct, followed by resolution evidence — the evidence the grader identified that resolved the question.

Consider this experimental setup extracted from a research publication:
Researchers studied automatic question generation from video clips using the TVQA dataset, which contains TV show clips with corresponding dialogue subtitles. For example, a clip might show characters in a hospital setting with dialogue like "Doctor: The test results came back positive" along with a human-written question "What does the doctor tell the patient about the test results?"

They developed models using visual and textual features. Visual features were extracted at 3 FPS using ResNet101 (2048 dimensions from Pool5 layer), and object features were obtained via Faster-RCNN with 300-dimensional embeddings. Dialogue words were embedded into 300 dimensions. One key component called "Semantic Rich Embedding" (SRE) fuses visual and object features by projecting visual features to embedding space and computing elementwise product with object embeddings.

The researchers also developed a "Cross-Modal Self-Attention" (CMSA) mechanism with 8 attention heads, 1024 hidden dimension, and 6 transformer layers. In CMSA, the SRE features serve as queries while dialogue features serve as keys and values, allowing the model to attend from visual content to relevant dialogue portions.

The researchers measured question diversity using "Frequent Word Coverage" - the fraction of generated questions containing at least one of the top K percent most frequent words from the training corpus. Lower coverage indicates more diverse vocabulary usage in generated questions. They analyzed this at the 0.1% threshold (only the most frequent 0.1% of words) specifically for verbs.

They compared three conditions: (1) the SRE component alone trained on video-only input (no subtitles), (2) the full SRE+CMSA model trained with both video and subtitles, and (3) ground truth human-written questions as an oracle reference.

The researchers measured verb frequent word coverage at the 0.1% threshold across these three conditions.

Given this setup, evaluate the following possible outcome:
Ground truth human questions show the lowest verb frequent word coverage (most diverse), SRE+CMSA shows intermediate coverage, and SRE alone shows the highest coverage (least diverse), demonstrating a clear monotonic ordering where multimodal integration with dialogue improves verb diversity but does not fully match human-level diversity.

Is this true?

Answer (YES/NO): NO